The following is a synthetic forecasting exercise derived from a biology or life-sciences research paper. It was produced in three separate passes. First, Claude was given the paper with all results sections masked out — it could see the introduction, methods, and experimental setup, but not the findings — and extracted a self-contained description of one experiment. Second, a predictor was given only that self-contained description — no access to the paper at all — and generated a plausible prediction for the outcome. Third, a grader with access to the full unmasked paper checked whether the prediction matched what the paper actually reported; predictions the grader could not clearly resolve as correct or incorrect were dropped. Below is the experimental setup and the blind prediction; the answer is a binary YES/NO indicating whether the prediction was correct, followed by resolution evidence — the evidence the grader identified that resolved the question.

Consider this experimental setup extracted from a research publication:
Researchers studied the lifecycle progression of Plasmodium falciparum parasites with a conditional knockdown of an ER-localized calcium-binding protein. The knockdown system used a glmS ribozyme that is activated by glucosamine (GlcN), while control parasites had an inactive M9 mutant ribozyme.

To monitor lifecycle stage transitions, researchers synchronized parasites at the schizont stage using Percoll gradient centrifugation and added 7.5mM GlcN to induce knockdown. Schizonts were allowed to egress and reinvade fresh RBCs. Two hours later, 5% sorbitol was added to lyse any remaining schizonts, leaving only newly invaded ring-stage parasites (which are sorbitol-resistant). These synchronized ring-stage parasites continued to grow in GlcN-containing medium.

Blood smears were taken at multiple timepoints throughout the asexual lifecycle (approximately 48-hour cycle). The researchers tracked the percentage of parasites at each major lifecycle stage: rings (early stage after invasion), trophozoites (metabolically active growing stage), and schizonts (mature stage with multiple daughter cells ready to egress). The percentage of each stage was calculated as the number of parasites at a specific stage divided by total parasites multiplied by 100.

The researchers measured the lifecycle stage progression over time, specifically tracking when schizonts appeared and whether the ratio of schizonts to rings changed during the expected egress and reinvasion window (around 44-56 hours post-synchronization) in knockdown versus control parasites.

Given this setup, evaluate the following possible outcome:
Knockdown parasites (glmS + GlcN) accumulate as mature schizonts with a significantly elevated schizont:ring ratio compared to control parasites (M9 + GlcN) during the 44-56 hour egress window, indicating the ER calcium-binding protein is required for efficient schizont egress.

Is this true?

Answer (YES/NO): YES